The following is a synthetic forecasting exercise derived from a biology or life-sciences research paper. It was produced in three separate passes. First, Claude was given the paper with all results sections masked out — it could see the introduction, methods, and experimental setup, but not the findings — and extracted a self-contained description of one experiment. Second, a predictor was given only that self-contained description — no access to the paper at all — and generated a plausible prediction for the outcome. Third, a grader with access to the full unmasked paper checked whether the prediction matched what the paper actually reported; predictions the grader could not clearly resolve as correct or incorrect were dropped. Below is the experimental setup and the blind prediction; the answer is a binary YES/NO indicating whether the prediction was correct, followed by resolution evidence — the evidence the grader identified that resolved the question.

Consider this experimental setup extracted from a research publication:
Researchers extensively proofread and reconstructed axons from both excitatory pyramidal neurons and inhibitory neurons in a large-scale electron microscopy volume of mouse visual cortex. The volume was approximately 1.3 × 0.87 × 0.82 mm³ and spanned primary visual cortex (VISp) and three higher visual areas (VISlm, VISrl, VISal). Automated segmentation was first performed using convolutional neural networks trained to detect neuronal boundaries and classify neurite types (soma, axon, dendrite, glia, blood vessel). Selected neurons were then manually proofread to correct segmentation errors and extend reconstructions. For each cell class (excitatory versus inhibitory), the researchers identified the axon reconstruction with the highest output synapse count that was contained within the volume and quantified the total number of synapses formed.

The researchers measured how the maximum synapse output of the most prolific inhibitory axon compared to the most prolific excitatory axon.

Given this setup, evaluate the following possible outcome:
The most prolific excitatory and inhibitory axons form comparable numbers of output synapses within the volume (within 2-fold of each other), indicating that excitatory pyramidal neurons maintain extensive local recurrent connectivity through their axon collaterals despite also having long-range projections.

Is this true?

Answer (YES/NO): NO